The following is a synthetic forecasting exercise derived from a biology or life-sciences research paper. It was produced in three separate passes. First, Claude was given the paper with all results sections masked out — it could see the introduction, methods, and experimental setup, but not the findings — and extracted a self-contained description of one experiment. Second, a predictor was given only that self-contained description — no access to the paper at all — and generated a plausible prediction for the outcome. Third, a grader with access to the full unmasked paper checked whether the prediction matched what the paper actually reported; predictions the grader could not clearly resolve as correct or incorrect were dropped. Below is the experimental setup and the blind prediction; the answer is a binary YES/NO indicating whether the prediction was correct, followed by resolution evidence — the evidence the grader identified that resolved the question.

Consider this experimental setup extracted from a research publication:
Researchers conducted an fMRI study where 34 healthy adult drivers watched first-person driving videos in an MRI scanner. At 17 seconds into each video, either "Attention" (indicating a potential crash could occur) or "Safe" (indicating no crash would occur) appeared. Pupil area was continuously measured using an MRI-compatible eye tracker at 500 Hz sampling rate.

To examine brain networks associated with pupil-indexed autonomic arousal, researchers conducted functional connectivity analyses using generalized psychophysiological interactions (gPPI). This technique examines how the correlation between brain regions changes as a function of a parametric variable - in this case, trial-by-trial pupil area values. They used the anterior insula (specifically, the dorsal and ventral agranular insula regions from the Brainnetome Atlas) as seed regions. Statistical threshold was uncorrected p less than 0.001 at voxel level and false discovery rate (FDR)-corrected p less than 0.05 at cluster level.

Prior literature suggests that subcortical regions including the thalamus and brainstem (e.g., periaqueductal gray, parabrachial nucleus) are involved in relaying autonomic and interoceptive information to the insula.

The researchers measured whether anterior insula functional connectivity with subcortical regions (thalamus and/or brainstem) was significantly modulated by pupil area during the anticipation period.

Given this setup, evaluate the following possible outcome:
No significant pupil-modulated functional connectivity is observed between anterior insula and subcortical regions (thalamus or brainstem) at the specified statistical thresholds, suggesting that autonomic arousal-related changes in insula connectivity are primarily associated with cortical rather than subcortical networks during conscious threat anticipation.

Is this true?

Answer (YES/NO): YES